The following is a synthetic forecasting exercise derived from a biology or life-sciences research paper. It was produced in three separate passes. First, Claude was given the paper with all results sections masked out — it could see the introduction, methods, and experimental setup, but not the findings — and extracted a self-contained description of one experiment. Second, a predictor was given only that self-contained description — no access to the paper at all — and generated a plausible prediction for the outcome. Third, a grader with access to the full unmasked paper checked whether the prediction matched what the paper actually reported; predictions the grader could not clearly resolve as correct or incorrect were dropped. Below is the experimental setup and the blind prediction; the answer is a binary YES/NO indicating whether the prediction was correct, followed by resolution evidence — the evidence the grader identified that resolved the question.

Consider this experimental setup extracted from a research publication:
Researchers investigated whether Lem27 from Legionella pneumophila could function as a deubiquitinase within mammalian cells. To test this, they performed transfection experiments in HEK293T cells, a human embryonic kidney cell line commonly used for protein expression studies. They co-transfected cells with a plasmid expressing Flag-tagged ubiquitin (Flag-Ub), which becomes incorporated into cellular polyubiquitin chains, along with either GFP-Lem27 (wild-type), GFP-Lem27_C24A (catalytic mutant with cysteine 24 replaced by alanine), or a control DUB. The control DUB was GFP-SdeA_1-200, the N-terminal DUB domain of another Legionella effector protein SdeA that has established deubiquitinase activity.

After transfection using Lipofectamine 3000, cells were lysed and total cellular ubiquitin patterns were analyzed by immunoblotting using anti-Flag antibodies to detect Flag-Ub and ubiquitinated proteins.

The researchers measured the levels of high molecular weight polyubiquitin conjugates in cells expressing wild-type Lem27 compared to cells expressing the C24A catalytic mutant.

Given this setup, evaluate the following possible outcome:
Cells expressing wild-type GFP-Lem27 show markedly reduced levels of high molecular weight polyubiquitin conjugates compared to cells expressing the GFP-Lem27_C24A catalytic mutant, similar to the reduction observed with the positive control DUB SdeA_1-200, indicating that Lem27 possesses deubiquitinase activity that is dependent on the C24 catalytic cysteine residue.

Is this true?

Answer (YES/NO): YES